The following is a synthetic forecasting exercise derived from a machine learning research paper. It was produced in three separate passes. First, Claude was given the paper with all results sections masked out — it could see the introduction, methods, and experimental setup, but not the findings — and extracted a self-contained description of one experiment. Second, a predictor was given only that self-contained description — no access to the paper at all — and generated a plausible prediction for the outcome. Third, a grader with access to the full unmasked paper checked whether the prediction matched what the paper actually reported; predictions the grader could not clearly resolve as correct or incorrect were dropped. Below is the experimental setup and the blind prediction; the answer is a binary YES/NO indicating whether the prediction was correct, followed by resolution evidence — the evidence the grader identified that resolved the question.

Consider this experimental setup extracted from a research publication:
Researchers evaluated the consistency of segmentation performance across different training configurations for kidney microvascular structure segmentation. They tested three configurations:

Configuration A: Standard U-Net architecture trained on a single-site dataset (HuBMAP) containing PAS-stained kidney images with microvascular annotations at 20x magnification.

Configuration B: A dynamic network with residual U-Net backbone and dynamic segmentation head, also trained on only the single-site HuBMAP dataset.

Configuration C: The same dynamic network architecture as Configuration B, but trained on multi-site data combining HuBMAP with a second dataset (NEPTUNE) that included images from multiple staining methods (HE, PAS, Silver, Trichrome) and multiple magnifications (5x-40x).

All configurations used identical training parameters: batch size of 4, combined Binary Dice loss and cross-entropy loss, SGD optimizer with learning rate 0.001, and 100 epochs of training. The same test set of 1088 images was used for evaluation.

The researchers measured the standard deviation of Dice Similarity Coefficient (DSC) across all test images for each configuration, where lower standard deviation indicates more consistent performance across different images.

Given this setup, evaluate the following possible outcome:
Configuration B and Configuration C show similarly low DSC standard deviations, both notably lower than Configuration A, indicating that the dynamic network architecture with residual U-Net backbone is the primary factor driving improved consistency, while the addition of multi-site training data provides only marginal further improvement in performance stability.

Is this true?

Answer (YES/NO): NO